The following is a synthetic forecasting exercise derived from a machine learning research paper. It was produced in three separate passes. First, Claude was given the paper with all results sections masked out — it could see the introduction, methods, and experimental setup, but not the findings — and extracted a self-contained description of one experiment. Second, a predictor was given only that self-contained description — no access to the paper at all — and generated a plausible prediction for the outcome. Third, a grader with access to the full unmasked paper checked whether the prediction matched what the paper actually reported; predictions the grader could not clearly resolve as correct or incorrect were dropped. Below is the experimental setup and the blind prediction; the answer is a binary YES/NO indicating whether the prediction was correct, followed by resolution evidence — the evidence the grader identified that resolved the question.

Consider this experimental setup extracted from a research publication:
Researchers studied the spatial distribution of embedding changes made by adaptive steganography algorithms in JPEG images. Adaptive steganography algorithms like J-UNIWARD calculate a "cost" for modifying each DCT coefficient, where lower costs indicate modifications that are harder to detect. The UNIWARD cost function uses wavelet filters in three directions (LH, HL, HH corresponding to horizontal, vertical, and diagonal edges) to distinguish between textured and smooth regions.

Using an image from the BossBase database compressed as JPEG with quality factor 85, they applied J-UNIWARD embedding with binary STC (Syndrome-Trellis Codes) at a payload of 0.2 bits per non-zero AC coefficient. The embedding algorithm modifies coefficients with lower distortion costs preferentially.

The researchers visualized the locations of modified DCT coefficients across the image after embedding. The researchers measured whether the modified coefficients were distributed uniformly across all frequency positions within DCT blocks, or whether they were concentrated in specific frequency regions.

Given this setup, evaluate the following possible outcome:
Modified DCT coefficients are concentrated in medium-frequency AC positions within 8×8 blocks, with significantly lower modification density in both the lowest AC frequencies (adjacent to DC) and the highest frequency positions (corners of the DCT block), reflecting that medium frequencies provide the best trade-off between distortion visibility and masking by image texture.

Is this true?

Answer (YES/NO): NO